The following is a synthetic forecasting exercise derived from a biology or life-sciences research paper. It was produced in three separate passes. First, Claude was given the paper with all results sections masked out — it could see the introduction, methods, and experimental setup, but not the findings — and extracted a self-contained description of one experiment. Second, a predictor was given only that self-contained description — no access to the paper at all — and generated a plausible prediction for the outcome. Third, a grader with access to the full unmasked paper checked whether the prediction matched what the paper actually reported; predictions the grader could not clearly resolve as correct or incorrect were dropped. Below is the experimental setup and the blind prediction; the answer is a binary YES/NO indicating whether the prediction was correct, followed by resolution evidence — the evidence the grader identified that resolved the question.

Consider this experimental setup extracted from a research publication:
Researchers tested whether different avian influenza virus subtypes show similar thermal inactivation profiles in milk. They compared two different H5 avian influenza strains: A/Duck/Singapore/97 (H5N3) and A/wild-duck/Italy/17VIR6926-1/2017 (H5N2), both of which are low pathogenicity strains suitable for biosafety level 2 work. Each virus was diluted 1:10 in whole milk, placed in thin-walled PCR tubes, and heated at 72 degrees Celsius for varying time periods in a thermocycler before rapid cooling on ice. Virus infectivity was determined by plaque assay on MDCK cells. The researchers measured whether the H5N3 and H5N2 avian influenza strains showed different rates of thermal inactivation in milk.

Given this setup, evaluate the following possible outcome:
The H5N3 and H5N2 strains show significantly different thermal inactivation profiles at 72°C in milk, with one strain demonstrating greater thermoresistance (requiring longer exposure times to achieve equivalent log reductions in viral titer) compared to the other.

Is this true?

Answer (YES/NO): NO